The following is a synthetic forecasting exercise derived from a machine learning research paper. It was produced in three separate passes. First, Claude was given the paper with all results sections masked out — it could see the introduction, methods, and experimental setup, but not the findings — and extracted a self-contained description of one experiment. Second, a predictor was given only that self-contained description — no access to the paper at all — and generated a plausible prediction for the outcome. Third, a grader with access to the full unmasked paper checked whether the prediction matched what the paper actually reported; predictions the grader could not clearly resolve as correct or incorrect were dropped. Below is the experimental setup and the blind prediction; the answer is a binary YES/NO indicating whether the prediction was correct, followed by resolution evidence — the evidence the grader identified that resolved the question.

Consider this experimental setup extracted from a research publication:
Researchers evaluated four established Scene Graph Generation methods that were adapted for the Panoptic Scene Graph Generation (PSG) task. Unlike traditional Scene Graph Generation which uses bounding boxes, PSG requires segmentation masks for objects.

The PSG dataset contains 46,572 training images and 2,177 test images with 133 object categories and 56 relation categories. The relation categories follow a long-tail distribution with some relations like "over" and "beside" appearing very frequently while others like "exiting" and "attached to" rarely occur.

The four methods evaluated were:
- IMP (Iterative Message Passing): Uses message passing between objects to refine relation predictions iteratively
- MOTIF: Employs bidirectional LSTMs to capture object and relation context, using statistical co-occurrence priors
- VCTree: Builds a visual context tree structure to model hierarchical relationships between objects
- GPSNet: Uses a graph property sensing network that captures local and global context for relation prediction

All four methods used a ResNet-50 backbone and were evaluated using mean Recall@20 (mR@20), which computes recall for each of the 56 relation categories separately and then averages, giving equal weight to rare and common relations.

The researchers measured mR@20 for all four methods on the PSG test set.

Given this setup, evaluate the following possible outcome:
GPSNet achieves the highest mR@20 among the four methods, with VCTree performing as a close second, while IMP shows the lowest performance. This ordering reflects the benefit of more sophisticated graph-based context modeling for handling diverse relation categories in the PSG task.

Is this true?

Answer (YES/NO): NO